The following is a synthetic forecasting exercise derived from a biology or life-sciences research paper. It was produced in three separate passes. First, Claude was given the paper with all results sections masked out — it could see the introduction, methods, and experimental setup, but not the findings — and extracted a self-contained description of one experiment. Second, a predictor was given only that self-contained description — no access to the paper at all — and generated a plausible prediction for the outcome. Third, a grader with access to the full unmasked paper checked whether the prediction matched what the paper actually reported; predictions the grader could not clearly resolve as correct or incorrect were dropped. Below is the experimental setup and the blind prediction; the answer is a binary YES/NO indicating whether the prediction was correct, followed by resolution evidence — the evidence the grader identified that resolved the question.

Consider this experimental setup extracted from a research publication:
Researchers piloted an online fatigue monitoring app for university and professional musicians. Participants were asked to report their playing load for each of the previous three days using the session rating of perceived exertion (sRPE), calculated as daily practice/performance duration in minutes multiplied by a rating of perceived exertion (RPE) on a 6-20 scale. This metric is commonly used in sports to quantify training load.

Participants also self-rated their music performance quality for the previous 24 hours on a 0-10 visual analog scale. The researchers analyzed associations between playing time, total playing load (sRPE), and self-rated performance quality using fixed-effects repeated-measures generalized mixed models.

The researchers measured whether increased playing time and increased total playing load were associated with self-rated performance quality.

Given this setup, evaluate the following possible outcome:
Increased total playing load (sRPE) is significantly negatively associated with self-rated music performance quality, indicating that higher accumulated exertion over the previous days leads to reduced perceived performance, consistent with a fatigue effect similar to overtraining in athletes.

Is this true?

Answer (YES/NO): NO